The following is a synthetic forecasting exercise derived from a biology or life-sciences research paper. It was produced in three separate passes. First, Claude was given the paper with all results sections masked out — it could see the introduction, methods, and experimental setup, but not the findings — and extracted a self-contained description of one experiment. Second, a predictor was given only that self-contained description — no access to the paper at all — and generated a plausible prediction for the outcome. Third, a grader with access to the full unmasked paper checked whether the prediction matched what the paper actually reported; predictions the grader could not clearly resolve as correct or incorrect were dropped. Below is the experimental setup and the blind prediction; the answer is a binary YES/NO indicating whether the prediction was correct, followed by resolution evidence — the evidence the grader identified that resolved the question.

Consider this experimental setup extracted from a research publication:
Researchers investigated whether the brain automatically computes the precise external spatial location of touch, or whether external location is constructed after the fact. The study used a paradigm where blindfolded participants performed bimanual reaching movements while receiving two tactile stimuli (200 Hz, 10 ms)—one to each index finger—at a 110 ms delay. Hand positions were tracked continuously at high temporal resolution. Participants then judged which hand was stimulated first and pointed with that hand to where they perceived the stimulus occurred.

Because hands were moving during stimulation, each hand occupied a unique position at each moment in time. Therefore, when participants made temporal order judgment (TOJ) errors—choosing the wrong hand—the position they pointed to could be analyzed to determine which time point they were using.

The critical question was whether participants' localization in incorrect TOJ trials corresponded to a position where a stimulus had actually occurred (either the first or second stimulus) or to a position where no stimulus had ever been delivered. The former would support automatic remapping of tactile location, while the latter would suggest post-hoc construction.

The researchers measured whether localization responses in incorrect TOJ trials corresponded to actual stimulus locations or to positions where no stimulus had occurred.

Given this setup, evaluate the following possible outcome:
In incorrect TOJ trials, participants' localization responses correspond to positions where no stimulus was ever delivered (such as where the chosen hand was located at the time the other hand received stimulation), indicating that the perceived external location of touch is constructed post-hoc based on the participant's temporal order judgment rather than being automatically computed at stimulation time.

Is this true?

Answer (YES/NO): YES